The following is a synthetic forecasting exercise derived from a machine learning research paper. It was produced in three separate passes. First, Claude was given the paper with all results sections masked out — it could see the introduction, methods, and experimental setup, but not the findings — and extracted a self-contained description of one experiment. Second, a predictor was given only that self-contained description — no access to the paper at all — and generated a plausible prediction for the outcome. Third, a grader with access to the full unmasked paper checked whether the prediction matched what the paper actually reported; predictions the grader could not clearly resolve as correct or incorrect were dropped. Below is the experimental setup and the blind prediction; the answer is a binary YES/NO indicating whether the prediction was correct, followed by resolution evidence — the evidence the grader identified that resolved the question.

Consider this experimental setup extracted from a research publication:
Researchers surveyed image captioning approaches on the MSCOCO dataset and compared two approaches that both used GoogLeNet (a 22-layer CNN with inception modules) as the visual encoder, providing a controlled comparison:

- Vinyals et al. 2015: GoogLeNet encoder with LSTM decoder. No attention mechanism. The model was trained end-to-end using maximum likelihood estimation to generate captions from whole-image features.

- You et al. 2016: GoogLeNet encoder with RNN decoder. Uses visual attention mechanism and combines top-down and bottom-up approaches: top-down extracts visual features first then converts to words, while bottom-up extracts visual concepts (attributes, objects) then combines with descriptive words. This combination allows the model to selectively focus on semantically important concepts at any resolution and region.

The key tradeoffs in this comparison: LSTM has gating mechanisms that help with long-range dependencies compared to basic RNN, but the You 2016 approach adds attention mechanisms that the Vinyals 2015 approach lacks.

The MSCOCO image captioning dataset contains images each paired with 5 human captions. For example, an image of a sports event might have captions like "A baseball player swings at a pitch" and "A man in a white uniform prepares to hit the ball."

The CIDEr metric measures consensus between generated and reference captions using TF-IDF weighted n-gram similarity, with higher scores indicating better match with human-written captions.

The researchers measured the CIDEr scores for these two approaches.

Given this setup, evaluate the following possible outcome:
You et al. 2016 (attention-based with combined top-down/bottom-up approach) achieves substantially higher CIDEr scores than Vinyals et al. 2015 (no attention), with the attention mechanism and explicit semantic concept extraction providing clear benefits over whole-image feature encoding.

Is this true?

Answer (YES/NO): YES